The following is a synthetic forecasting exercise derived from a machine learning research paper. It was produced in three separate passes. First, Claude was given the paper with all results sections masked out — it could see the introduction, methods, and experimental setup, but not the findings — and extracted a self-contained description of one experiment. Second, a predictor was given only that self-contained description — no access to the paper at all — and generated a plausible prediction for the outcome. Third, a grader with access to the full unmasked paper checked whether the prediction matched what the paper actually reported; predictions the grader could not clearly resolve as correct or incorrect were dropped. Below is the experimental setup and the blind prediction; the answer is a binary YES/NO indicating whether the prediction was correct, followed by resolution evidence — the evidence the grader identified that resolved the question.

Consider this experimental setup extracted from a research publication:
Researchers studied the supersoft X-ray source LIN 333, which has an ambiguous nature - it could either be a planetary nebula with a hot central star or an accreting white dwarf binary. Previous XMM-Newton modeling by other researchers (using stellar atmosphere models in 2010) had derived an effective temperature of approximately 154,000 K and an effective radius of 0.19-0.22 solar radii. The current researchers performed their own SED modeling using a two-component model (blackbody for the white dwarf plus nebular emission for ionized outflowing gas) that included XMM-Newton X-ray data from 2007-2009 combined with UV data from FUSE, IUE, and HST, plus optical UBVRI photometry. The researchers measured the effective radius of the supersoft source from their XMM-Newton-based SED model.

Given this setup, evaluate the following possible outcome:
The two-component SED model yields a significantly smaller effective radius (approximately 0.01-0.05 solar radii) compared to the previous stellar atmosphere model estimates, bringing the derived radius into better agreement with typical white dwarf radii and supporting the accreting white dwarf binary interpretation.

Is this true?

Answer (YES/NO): NO